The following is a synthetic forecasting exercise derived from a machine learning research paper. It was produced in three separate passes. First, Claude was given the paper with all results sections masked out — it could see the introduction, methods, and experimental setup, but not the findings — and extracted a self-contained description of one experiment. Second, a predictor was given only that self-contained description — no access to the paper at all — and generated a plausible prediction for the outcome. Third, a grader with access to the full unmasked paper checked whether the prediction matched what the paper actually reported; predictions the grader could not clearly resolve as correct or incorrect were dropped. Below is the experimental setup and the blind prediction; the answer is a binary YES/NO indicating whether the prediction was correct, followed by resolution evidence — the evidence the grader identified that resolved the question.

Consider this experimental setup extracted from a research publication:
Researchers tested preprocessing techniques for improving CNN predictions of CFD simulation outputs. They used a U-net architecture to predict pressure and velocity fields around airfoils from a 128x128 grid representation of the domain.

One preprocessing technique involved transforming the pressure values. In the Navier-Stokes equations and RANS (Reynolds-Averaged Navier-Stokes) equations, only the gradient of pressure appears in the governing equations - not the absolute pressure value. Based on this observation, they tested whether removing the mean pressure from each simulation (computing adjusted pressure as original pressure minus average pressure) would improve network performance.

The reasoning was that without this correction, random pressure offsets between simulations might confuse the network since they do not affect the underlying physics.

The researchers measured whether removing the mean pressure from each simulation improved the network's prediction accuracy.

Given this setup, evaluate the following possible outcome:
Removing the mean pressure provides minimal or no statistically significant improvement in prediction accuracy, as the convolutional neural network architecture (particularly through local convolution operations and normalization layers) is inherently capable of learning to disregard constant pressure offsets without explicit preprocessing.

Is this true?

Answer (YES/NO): NO